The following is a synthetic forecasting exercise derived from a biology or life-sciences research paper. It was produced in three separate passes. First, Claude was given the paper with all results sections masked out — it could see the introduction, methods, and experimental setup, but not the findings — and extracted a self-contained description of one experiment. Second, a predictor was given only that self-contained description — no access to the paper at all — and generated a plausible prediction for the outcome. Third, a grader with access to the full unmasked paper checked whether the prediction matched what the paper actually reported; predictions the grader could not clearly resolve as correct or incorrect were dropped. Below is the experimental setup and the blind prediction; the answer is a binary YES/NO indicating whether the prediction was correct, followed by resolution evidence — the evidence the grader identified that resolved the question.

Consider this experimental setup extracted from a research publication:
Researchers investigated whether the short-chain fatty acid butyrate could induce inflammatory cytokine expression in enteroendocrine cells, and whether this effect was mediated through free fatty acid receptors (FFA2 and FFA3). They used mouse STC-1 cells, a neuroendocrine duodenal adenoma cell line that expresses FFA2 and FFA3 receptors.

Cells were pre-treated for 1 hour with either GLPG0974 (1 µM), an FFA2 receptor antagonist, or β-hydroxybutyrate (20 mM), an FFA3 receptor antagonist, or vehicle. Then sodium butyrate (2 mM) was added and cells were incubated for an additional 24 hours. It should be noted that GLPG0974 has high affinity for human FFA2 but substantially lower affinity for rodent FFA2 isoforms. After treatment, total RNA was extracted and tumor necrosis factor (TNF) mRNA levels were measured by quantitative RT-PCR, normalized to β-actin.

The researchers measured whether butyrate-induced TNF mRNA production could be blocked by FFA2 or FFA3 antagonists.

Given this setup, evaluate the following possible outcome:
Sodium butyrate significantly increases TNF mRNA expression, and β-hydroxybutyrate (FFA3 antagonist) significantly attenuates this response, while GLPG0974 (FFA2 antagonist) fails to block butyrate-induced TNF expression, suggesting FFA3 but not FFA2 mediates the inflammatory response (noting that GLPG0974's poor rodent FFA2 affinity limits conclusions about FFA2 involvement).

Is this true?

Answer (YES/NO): NO